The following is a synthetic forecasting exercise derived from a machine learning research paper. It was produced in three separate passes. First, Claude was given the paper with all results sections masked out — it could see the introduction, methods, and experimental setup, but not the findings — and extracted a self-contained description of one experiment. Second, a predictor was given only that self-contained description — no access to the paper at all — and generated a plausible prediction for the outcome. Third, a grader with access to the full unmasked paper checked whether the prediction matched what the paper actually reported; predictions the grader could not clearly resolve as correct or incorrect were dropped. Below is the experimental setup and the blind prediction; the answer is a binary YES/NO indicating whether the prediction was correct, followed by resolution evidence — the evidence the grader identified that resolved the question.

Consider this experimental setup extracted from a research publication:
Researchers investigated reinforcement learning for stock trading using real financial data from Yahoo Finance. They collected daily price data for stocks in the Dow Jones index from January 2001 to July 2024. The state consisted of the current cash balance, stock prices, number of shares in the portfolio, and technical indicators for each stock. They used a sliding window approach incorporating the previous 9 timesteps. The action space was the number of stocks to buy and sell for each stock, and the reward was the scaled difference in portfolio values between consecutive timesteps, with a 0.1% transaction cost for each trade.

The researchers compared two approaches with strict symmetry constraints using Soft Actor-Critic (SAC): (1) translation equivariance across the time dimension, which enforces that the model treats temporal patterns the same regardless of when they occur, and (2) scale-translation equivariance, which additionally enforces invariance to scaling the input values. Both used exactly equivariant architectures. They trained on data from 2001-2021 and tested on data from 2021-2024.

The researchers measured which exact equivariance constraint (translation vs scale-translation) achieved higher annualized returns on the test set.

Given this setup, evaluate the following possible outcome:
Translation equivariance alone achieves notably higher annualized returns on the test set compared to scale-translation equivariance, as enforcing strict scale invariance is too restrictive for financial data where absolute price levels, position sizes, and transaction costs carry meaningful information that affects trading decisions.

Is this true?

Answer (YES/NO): NO